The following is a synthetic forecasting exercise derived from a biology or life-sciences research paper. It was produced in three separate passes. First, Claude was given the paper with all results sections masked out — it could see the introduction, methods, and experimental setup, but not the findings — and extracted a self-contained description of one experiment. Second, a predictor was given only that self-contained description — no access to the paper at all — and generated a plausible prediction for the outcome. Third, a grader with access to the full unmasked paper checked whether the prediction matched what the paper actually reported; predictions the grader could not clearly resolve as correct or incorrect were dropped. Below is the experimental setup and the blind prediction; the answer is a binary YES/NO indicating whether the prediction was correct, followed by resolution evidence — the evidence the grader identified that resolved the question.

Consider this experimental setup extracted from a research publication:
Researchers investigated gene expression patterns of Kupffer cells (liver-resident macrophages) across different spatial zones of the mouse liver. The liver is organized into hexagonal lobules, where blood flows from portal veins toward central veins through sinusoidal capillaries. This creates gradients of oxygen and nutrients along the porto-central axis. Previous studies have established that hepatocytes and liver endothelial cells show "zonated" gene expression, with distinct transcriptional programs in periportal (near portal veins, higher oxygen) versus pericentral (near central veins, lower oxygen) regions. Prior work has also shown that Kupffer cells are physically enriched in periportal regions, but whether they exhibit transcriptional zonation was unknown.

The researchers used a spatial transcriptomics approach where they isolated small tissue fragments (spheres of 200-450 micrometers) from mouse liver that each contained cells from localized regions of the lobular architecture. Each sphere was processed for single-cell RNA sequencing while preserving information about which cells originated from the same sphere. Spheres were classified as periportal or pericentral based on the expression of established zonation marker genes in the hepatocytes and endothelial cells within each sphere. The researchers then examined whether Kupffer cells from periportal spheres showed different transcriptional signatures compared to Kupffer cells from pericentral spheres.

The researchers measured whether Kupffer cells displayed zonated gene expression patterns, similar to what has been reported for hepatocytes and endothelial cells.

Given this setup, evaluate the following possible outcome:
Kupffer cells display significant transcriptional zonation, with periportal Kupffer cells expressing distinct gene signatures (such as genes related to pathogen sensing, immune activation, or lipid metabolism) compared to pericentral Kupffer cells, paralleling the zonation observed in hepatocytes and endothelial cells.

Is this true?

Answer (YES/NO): NO